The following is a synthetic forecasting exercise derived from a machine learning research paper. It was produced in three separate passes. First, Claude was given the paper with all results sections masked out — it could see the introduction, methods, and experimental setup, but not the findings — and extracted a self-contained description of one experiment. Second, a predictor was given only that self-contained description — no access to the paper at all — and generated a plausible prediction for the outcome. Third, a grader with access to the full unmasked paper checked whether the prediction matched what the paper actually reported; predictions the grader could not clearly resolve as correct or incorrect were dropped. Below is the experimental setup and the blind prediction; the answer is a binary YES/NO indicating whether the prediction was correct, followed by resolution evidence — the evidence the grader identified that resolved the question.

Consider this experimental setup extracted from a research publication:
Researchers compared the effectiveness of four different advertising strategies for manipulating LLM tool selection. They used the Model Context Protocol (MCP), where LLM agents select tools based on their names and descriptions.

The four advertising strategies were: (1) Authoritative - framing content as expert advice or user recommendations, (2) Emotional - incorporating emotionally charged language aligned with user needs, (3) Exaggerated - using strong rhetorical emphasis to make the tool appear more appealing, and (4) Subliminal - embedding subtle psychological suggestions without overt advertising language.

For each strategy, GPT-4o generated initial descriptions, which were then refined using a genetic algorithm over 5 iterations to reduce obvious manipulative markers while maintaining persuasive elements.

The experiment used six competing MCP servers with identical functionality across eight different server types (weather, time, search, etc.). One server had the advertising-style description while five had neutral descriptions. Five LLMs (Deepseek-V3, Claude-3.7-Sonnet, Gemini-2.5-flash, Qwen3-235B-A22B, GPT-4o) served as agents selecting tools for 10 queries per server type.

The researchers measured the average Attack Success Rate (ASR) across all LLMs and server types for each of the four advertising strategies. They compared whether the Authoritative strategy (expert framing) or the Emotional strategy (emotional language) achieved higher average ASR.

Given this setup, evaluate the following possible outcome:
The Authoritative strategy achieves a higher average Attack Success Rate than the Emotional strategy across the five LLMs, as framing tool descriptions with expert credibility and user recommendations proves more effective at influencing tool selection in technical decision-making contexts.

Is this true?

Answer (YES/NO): YES